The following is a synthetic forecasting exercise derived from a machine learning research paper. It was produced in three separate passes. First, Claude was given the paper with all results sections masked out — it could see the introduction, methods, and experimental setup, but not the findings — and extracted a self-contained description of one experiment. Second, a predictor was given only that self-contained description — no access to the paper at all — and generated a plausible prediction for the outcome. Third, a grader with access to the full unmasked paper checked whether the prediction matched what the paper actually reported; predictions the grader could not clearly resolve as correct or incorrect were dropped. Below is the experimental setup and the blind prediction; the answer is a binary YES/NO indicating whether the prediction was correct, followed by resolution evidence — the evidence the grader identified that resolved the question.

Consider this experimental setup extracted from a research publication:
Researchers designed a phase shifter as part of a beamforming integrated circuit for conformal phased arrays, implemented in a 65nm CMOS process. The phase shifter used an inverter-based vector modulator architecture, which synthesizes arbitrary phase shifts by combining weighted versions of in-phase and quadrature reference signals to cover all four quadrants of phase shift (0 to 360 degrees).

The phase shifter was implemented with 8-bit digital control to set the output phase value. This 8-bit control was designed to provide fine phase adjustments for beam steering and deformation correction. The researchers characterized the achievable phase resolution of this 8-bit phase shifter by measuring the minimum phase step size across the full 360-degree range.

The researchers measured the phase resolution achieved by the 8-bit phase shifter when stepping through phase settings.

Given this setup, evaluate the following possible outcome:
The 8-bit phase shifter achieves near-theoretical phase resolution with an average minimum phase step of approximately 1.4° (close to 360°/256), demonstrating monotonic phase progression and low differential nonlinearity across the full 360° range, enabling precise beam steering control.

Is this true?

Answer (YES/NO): NO